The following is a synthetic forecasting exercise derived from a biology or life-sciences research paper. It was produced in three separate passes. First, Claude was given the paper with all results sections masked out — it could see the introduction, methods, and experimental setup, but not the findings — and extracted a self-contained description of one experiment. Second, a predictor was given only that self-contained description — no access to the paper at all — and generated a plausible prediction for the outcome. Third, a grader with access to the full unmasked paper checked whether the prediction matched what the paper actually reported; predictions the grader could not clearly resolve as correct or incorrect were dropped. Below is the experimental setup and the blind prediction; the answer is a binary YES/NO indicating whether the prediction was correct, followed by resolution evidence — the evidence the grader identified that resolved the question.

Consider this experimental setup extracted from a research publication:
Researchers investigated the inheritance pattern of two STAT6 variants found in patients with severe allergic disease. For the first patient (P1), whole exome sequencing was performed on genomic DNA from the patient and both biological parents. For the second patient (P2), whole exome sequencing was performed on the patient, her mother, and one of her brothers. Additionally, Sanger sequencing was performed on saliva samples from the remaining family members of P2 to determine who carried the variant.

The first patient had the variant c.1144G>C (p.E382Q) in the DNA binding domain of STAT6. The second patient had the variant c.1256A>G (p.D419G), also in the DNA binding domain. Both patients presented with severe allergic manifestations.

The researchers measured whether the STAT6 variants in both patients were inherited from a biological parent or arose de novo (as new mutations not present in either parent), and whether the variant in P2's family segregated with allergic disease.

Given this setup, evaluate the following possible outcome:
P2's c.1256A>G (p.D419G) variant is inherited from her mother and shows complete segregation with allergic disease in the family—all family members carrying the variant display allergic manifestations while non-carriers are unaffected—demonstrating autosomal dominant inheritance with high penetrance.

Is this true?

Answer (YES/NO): NO